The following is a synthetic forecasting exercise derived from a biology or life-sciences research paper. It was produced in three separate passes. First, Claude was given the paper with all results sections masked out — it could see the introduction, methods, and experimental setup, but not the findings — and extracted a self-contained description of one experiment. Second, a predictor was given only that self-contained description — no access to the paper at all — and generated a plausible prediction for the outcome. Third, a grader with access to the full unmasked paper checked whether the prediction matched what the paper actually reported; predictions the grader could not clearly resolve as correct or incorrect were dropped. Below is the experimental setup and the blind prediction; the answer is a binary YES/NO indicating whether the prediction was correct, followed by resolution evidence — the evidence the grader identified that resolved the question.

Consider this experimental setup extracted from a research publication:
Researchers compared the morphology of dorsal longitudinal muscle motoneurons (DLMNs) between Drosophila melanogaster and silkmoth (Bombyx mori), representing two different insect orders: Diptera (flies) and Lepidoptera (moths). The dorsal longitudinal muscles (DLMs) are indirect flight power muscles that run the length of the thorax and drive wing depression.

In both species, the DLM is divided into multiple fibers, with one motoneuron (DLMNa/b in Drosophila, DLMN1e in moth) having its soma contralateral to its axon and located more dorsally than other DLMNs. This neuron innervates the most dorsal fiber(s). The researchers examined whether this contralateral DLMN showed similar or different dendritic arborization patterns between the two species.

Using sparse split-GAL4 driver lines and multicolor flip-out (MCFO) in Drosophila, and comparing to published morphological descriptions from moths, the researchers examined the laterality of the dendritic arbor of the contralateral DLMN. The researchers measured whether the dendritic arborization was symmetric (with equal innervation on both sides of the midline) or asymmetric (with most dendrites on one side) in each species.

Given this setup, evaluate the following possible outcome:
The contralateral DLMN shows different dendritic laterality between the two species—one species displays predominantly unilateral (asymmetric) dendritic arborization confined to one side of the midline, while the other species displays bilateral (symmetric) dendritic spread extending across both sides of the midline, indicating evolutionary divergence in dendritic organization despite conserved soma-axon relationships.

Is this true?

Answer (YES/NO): YES